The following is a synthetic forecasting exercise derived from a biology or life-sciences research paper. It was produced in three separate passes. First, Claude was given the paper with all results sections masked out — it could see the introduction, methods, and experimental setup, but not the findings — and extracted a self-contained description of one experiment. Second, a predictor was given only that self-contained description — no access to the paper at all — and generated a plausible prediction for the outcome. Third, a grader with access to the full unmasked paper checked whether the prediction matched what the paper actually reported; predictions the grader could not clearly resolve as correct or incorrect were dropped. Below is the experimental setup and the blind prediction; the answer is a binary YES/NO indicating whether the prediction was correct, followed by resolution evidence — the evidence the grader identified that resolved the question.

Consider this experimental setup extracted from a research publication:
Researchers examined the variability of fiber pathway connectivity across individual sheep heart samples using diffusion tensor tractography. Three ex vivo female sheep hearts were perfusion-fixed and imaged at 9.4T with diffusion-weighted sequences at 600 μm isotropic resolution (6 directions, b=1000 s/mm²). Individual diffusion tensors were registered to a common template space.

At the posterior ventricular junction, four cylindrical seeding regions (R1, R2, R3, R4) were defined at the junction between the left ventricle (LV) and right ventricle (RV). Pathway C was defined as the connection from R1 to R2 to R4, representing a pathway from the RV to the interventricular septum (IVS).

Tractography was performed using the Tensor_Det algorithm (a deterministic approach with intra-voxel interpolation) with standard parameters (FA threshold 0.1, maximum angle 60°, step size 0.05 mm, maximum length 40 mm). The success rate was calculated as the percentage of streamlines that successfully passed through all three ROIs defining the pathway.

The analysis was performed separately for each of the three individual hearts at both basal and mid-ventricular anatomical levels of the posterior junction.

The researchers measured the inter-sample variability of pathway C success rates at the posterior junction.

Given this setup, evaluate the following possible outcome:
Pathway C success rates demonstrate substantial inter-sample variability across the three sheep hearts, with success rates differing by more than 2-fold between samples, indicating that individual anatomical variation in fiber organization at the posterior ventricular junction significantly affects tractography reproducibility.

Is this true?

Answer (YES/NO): YES